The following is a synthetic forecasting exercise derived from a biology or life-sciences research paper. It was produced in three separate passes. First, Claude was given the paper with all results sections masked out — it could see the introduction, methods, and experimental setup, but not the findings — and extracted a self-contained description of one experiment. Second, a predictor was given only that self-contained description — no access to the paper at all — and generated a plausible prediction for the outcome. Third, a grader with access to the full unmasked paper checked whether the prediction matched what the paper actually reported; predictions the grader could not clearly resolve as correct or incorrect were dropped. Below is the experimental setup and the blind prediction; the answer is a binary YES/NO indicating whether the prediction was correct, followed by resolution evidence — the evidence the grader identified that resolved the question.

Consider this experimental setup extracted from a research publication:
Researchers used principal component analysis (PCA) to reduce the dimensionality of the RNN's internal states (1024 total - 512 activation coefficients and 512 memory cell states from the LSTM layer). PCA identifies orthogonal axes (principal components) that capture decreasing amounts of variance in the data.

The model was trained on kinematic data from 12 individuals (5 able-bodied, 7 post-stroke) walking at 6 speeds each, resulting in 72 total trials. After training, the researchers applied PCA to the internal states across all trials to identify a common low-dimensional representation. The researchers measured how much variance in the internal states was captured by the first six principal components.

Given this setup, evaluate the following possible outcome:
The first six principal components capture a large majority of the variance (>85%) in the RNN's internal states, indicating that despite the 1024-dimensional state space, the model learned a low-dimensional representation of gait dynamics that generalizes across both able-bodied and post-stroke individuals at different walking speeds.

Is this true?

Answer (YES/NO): NO